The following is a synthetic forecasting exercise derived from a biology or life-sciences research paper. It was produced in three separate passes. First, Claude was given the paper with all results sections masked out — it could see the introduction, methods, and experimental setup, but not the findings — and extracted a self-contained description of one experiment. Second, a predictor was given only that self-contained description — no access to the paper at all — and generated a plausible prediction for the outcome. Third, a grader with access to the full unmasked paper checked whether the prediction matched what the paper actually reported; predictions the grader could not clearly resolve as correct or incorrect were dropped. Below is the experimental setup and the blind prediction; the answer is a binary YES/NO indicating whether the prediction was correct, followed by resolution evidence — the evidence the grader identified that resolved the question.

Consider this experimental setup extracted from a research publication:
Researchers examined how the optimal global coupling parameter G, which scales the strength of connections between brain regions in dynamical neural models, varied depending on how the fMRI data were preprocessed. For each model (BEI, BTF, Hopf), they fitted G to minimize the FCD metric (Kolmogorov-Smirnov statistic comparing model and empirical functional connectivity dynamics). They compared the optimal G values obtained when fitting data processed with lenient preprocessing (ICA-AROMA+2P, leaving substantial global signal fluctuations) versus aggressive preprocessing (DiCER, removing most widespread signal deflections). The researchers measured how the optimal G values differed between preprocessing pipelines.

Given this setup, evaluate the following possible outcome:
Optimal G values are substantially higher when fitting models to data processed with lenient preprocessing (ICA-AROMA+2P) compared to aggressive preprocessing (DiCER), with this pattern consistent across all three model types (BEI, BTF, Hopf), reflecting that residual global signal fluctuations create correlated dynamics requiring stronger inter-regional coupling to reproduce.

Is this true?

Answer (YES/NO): YES